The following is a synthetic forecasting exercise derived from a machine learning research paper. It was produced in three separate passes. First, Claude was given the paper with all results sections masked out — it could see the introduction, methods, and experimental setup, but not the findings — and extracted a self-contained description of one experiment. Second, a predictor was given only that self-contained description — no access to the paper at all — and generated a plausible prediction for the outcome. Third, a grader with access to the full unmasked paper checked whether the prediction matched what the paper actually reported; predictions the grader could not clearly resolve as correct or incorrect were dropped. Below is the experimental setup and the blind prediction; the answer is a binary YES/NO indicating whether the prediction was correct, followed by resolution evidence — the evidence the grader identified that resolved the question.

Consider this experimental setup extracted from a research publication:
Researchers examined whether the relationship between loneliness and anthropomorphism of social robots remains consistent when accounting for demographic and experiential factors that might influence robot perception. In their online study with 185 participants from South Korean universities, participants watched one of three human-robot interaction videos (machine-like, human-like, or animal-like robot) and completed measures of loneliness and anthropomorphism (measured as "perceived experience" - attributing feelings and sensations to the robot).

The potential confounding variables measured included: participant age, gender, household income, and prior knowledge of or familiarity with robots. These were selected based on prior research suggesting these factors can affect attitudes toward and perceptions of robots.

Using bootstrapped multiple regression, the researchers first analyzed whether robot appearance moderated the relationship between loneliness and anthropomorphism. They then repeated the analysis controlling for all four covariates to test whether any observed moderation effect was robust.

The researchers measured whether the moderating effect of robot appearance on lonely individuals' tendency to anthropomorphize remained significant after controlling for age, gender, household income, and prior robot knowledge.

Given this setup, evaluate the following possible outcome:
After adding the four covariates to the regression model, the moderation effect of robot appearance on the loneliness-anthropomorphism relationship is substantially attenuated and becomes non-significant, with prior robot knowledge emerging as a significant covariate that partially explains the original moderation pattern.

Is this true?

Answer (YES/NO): NO